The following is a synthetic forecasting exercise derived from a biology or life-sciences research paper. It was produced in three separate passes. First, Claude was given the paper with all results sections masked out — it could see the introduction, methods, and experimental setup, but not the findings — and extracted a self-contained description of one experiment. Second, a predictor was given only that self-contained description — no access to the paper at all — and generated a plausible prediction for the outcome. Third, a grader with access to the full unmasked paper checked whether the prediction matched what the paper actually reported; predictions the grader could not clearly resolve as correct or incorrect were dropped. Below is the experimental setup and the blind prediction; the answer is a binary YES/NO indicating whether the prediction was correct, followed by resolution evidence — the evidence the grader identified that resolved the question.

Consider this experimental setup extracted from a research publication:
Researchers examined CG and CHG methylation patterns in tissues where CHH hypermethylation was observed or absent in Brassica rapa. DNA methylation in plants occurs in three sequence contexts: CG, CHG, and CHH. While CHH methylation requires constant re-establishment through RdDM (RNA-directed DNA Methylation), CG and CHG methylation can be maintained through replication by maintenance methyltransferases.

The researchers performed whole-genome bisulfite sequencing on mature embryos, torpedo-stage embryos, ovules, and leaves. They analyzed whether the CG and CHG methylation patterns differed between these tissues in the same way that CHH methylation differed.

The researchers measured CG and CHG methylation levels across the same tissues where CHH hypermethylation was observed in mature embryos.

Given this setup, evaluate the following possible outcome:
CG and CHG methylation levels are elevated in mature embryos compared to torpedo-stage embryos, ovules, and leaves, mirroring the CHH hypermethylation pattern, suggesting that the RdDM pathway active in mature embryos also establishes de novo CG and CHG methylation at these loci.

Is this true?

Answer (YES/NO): NO